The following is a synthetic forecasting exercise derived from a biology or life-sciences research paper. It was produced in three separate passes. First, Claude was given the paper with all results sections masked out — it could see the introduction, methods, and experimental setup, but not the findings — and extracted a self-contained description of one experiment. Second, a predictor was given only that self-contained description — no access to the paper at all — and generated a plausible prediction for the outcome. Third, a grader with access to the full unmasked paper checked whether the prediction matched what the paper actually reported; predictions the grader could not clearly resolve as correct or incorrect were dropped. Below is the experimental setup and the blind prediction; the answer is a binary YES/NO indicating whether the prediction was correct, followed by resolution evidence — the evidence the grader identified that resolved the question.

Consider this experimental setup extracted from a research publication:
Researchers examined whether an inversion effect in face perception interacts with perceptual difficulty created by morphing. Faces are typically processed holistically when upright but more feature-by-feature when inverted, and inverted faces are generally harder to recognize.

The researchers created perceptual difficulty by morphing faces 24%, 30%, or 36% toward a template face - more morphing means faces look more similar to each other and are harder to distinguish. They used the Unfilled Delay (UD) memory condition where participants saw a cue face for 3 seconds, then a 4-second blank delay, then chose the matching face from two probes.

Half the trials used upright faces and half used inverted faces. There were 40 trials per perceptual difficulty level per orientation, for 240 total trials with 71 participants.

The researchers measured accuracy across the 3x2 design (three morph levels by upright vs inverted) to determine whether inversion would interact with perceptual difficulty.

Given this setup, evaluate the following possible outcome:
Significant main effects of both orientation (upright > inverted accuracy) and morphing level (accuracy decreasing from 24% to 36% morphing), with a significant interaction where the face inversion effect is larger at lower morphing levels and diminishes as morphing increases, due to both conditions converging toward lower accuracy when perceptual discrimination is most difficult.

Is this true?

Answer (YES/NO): NO